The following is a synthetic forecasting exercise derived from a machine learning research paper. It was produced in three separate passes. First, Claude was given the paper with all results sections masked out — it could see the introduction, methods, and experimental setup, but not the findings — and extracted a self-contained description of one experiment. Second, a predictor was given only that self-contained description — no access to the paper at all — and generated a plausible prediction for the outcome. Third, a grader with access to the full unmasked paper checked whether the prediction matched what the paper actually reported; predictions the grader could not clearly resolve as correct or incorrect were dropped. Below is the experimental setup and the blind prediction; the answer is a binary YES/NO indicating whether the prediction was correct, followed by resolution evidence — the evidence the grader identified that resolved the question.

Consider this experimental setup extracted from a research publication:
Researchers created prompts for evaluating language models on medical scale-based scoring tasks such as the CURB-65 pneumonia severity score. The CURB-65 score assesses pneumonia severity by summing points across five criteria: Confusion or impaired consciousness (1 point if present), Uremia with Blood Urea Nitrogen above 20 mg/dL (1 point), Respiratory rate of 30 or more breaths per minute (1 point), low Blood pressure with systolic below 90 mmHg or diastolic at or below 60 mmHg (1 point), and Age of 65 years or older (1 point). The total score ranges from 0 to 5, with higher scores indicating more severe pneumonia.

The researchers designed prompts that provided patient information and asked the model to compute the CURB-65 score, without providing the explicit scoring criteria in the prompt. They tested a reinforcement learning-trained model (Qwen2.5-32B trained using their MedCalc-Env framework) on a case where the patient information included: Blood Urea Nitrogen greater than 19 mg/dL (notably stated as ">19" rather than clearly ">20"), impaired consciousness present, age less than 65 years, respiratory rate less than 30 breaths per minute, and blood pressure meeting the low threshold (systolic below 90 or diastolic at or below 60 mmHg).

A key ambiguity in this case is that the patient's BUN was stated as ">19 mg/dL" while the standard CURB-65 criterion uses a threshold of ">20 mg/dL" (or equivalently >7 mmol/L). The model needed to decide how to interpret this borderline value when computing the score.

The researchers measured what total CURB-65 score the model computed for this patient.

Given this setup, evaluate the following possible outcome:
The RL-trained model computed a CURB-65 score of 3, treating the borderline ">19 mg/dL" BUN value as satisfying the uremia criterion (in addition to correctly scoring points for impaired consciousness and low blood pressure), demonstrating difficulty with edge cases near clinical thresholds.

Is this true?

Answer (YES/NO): YES